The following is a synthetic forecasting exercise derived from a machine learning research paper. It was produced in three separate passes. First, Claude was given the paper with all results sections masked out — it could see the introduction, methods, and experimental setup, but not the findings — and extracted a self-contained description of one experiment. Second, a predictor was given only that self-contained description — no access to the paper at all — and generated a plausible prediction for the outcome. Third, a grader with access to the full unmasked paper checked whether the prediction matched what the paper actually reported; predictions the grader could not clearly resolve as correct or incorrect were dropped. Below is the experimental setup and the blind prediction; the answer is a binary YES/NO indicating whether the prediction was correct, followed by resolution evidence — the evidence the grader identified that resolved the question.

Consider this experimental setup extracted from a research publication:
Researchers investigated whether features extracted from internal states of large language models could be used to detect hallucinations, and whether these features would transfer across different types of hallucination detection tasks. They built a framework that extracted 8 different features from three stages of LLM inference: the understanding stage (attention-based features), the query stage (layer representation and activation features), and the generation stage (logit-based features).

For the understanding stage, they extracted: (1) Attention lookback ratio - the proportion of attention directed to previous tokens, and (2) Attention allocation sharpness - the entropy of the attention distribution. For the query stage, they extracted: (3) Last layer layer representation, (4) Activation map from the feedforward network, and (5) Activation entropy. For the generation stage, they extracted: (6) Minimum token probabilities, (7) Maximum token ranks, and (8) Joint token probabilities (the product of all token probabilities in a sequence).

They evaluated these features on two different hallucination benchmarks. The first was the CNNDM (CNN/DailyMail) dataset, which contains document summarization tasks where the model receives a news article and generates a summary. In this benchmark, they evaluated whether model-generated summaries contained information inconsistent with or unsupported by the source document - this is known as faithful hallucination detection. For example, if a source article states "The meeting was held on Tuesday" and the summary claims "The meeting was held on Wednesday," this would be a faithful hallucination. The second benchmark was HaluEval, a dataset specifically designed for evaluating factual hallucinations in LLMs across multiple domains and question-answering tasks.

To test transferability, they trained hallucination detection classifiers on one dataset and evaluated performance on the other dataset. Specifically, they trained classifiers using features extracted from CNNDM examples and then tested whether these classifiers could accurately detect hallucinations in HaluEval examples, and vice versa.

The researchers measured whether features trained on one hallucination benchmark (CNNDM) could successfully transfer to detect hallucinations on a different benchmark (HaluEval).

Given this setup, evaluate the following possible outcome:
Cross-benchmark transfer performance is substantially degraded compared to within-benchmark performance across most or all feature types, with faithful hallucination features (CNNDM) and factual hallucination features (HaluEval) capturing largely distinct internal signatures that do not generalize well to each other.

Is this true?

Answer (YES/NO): YES